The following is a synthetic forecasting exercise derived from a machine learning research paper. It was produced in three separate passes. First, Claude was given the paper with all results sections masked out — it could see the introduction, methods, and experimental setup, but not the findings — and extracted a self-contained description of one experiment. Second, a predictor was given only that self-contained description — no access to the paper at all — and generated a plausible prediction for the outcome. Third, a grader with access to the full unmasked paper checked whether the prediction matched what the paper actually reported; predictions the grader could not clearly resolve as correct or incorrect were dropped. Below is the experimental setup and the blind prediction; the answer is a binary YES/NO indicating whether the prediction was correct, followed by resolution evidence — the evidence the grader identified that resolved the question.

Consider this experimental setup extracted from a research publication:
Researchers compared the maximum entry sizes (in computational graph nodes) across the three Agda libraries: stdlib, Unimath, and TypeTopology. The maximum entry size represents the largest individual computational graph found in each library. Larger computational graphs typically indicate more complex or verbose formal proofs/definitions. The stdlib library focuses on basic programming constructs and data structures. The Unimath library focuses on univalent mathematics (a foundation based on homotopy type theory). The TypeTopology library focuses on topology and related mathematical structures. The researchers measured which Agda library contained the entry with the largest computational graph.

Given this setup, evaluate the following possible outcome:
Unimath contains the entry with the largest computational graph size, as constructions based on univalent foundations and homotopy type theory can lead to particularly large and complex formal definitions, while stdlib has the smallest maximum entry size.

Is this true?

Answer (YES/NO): YES